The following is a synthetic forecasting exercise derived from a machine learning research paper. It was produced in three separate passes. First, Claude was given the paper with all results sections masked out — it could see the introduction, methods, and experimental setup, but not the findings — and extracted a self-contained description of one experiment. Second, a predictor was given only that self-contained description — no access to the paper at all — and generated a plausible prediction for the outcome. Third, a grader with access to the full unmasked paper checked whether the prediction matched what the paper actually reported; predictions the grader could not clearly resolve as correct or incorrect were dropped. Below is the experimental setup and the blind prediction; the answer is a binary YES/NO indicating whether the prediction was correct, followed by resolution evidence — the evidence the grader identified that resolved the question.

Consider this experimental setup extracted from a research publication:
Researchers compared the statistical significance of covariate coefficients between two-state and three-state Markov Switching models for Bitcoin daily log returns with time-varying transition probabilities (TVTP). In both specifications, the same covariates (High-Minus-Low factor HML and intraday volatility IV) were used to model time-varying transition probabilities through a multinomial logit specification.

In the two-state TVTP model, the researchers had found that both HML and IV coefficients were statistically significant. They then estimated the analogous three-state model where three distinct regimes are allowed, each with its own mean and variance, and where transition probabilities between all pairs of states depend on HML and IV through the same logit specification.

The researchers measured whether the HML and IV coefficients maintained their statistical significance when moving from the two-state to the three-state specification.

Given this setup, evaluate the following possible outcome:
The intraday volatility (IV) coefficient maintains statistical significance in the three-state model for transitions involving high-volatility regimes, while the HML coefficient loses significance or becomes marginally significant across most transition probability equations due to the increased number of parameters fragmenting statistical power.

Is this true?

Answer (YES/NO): NO